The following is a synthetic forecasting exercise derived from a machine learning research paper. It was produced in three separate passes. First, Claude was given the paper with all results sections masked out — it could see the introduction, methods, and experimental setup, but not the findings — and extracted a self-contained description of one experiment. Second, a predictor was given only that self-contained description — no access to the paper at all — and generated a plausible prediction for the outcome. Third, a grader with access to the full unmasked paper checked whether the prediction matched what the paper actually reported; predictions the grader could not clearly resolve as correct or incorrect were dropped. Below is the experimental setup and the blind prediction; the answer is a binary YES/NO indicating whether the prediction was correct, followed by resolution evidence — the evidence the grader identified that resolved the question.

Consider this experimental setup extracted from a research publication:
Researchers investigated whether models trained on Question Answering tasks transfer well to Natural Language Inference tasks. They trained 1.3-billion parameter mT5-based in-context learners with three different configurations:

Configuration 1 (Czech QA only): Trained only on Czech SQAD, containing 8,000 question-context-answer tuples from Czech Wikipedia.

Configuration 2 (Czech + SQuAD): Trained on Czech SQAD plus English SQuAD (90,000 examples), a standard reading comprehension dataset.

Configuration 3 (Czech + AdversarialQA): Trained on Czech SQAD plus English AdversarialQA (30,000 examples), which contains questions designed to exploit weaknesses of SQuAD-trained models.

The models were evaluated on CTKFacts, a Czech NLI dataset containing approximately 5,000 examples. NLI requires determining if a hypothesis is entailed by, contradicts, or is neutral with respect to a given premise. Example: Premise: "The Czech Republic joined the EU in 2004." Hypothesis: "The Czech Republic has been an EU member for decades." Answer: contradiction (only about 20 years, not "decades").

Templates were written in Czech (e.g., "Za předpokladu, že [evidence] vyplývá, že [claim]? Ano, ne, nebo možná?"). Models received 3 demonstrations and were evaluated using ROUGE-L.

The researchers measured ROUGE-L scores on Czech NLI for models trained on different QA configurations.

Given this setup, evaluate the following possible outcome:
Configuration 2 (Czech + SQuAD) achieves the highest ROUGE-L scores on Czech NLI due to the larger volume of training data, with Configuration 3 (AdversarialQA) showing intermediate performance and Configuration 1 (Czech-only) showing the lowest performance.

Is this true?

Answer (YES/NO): YES